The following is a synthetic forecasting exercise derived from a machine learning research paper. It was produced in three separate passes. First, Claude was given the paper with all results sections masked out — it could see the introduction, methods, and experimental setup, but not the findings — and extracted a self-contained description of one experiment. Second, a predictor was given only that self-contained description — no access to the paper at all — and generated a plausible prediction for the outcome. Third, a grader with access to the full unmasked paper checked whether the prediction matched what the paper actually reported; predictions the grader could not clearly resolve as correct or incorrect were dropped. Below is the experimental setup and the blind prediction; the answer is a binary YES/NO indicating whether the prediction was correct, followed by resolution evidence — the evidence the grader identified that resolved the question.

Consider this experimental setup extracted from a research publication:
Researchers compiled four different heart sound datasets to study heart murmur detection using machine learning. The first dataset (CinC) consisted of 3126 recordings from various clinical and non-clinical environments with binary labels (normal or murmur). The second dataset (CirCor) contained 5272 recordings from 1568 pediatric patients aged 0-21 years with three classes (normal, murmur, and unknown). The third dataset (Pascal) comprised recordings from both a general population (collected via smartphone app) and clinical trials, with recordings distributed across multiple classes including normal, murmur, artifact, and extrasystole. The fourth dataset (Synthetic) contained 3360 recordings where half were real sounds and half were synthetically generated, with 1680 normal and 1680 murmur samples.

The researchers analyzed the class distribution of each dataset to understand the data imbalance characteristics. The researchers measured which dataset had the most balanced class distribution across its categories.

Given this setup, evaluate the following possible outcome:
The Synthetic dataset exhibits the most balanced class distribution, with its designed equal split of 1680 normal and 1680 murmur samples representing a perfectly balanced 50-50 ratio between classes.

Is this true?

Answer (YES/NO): YES